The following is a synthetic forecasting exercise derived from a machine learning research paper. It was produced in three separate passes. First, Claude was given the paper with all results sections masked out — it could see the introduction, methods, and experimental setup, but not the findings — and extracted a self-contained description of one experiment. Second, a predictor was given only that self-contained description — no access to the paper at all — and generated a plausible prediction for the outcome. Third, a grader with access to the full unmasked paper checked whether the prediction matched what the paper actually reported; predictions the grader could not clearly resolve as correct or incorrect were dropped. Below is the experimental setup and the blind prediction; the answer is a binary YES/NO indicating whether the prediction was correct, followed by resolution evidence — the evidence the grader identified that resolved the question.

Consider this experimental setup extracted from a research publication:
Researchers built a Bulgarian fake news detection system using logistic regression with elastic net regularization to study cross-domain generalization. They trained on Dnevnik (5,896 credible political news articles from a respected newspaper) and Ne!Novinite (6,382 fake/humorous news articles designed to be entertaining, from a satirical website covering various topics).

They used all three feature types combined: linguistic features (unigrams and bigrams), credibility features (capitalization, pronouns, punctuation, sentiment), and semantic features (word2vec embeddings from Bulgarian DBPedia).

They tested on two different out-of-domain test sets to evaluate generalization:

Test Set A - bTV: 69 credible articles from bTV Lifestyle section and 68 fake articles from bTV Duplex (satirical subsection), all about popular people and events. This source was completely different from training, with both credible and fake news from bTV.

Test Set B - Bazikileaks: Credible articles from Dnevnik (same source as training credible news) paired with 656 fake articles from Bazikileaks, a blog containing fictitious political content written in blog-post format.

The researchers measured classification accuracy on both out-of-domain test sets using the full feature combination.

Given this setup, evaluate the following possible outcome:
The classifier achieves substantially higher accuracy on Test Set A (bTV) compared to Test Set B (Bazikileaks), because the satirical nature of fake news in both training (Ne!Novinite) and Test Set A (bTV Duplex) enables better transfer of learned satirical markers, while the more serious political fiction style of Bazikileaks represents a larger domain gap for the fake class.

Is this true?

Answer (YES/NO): NO